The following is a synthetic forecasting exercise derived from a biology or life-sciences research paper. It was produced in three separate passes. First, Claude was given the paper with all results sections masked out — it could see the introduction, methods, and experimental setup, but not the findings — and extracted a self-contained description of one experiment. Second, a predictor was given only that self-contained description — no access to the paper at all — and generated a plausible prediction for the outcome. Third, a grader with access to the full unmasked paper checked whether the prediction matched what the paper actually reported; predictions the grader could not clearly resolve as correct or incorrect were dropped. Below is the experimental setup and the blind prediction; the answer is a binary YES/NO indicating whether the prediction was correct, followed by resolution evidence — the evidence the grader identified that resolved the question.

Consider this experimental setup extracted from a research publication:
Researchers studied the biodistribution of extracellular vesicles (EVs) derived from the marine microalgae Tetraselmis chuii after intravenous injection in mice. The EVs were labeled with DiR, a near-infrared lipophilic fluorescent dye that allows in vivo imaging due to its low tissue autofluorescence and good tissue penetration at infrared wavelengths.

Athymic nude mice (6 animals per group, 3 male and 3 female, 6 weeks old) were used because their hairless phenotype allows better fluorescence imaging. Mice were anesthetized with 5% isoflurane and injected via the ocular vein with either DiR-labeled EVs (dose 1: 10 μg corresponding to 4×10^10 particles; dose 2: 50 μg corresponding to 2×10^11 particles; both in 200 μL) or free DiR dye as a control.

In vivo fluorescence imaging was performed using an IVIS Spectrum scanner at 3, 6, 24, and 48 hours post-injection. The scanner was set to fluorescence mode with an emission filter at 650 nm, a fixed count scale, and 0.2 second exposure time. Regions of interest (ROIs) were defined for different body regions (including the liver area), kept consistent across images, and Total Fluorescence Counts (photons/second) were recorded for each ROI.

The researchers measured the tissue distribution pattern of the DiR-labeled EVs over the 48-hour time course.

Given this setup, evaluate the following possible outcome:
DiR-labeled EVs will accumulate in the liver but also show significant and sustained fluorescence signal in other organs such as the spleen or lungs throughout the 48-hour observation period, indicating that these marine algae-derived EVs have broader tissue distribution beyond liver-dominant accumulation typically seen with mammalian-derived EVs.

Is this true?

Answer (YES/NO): NO